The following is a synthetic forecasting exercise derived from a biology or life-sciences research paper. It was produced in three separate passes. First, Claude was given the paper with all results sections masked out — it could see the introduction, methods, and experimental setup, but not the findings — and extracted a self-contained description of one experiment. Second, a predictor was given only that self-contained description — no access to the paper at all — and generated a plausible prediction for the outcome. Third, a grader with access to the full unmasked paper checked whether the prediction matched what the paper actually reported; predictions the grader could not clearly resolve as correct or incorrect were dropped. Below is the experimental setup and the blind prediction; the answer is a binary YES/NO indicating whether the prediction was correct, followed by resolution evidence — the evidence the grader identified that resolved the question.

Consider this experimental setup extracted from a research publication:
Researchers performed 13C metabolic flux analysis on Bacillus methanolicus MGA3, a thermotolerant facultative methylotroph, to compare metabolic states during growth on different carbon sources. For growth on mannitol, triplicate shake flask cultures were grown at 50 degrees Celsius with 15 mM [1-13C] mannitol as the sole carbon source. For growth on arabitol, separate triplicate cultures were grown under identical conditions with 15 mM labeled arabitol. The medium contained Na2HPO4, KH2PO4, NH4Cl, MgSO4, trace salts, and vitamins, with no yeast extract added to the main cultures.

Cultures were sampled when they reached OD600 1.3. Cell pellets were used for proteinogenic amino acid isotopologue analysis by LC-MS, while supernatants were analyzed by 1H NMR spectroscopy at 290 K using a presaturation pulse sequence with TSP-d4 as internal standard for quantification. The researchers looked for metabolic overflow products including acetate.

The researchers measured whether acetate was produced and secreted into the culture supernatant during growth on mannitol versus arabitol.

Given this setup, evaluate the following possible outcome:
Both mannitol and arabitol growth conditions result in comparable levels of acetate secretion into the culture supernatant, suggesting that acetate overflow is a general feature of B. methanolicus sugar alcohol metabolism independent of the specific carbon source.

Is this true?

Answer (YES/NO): NO